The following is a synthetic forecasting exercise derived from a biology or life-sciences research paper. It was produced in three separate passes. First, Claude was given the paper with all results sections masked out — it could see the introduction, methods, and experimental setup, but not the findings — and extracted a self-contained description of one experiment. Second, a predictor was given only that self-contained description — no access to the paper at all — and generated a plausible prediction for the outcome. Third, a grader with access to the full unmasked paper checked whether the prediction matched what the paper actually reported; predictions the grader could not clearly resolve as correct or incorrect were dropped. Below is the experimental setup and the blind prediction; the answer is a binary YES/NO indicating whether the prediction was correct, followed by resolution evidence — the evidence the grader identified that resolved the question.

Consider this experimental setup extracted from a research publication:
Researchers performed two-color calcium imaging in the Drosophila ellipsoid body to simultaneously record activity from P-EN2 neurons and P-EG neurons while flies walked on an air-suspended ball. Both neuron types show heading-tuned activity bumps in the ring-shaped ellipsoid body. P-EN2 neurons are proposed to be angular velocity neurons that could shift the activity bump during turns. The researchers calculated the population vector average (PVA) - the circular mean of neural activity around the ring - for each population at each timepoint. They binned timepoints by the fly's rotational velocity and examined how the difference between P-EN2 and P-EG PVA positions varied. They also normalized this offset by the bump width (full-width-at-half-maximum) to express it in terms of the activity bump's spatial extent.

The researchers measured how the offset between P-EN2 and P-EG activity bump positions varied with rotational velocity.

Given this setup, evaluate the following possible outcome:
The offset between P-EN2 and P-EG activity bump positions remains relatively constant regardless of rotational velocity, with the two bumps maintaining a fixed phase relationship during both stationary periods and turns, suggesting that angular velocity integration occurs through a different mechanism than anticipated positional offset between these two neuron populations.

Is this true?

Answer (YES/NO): YES